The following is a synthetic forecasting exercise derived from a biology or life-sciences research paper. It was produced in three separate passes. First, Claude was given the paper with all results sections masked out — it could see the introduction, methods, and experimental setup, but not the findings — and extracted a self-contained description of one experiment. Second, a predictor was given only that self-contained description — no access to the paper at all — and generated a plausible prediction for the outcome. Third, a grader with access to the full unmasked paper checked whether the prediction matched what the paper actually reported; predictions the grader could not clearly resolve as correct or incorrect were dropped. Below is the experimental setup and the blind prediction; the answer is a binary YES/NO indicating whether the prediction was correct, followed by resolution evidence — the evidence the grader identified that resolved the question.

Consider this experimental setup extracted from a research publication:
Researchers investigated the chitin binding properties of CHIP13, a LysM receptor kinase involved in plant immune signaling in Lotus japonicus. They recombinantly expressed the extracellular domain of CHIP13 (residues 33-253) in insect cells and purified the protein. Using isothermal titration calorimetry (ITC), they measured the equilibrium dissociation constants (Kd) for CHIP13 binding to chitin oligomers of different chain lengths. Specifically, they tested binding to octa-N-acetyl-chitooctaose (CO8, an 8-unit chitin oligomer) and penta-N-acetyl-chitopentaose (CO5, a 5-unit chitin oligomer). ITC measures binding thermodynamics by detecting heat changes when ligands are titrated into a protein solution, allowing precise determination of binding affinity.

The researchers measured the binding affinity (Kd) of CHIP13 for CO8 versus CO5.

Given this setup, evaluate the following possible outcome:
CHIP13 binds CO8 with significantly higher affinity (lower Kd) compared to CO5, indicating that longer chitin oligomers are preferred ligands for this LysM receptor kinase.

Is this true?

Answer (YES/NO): YES